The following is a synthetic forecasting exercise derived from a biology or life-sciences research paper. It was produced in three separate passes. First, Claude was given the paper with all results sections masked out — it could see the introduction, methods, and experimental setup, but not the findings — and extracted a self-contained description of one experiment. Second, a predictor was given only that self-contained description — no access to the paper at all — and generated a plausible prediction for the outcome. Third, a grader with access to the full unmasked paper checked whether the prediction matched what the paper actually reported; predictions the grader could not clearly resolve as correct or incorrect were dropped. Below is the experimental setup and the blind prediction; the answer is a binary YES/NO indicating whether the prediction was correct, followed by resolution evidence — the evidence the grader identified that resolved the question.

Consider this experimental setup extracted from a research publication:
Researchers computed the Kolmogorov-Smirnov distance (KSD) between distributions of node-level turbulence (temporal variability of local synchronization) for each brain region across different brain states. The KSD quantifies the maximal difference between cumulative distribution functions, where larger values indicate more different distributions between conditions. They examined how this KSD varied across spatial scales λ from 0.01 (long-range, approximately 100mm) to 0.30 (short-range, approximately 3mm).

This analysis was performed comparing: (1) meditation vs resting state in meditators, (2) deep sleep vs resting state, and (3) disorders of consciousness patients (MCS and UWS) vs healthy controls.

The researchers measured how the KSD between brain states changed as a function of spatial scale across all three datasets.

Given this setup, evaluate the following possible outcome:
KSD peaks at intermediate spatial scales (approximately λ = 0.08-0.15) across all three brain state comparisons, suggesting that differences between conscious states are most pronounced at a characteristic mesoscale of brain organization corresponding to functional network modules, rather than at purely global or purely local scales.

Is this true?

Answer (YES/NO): NO